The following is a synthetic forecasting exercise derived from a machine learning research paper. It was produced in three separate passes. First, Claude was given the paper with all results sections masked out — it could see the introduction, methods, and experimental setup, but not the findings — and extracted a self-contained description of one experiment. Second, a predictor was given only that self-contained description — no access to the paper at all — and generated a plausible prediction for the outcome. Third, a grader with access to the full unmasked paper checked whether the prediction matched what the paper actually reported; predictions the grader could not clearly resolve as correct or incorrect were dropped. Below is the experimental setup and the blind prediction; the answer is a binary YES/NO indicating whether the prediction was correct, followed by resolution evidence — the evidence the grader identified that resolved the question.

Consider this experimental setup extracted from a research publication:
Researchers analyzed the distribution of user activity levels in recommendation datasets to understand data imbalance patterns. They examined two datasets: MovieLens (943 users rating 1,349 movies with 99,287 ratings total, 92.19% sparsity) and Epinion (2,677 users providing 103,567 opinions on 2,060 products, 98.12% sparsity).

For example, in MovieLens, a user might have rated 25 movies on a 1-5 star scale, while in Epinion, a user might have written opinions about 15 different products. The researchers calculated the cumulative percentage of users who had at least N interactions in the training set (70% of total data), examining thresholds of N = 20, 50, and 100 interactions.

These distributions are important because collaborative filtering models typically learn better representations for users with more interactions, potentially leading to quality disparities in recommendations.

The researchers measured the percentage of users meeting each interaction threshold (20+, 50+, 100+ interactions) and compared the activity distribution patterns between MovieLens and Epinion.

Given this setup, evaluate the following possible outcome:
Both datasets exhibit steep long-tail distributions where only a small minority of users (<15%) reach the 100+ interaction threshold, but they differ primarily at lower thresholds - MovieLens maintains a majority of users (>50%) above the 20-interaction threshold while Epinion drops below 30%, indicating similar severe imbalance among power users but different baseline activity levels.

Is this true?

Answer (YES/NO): NO